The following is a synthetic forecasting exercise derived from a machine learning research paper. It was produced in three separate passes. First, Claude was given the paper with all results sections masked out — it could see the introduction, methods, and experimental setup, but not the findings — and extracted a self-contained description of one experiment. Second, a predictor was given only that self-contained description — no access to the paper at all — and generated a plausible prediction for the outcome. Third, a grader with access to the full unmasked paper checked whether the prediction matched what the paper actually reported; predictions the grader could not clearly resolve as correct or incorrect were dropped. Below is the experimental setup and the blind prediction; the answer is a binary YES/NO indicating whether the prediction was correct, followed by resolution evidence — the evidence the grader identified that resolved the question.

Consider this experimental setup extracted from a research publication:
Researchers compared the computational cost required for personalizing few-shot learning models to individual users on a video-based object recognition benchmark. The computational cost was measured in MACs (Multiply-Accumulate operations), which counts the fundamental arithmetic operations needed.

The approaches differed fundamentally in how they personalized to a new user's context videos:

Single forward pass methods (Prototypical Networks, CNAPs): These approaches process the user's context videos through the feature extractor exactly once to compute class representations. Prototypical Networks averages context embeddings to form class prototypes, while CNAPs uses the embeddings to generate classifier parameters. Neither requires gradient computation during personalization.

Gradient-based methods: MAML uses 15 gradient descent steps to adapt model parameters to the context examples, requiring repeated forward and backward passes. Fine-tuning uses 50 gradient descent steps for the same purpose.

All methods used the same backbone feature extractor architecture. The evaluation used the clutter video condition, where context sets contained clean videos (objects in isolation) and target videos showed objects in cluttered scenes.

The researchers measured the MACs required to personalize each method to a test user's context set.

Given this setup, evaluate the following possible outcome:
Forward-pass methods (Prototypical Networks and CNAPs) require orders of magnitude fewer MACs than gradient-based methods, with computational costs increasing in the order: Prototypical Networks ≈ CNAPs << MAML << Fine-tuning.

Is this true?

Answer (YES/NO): YES